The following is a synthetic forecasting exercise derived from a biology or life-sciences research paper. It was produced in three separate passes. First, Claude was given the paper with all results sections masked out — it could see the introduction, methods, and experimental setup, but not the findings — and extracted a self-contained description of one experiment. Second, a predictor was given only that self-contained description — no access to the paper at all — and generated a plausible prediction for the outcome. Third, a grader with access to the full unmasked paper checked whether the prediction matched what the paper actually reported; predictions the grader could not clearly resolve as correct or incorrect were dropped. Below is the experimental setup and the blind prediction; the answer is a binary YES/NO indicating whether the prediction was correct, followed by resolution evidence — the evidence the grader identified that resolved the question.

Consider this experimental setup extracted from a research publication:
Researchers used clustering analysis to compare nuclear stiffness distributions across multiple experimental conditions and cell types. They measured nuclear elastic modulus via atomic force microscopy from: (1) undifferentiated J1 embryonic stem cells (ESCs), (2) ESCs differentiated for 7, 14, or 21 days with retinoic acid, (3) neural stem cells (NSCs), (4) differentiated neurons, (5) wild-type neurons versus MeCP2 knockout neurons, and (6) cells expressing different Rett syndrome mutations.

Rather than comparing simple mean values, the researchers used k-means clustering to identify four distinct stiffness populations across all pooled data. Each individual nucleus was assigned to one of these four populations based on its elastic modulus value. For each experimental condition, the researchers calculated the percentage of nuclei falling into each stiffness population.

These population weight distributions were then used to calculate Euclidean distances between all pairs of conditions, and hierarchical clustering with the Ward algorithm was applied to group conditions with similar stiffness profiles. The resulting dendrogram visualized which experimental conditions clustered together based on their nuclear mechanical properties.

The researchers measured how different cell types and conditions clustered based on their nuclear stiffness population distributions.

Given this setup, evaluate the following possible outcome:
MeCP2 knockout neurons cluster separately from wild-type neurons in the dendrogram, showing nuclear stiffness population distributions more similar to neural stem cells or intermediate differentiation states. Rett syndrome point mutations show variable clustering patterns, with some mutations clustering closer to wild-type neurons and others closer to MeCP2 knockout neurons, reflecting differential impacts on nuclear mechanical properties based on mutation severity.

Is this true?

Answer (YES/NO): NO